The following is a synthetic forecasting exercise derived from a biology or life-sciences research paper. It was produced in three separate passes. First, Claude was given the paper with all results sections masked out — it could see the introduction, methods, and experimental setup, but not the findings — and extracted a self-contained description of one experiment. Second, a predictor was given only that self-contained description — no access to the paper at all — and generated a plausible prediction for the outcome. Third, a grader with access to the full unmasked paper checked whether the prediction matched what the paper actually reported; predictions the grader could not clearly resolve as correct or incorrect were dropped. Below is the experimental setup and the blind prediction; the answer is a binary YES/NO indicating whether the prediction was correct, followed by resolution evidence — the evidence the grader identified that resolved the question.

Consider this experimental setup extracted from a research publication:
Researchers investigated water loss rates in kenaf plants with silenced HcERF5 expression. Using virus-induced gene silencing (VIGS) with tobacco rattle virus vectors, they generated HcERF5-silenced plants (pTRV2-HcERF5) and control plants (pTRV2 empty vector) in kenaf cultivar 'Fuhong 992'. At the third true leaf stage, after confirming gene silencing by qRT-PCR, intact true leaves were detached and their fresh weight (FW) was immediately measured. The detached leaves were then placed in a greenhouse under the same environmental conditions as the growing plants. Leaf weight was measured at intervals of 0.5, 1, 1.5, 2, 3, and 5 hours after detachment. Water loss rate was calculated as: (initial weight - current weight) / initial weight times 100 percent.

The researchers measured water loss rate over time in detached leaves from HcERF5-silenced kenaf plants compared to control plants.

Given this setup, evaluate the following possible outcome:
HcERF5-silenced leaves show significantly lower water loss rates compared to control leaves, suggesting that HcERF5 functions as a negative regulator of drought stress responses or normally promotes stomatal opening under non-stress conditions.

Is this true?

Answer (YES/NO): NO